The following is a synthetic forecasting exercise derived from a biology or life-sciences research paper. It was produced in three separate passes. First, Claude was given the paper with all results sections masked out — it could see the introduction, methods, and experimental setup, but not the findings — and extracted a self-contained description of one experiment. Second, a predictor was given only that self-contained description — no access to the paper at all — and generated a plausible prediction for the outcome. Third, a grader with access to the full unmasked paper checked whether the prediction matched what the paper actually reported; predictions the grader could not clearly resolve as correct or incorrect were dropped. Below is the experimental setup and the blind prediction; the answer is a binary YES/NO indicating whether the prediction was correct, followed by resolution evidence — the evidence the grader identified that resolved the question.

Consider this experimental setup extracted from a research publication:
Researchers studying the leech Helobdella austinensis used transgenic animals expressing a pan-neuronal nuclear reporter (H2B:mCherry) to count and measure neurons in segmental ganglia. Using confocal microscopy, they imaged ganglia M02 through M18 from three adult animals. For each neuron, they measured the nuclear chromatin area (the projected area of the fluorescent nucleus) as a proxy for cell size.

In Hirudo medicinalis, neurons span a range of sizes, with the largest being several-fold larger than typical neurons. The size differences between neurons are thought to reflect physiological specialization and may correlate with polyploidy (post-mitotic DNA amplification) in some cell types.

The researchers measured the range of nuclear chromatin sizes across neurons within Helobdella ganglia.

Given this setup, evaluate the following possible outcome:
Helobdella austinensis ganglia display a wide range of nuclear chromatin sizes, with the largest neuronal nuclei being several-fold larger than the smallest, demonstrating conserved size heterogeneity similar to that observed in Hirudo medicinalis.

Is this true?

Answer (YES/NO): YES